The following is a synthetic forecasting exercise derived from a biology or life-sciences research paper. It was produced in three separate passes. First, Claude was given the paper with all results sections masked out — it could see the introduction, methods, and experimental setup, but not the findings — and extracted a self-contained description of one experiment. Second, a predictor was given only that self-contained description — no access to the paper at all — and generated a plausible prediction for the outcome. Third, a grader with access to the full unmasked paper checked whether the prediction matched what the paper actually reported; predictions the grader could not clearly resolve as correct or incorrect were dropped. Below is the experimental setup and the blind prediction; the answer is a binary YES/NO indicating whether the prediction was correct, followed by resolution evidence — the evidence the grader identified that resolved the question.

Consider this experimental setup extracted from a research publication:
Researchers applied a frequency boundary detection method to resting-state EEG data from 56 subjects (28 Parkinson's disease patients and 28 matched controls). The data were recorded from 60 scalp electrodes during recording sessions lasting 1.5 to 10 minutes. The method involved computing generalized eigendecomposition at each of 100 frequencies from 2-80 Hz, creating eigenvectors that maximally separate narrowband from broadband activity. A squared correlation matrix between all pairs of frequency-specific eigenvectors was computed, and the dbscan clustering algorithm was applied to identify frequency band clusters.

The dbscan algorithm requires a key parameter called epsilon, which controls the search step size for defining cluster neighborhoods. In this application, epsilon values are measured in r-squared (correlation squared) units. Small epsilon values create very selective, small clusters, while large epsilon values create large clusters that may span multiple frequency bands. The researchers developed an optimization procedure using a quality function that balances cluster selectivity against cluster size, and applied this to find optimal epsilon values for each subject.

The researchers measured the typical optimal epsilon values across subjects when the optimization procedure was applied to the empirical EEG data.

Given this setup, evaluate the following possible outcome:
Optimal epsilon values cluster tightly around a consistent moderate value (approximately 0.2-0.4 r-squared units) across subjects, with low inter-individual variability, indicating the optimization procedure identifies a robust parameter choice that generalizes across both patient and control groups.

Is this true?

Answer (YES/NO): NO